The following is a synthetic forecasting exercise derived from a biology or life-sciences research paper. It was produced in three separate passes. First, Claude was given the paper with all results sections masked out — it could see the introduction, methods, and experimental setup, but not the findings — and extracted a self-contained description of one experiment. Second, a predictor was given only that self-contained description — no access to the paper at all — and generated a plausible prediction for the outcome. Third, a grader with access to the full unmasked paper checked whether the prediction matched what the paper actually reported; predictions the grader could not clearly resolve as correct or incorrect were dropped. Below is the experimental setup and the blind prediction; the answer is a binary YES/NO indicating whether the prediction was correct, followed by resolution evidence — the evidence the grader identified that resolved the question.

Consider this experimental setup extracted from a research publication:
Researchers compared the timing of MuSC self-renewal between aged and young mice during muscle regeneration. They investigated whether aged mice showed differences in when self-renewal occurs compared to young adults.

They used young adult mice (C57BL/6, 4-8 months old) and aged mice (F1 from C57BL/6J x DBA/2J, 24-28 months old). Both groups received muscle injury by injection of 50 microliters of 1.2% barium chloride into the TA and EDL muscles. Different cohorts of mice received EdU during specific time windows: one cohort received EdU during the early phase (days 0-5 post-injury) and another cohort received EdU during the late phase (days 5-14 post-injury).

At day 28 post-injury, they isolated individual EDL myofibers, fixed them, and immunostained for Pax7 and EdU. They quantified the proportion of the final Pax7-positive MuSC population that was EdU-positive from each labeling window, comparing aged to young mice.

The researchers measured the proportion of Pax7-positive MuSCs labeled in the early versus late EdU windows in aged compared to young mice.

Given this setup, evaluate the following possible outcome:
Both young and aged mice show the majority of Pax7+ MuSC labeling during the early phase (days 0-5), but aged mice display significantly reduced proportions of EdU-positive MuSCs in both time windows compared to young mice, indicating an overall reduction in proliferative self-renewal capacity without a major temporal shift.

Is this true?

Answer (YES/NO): NO